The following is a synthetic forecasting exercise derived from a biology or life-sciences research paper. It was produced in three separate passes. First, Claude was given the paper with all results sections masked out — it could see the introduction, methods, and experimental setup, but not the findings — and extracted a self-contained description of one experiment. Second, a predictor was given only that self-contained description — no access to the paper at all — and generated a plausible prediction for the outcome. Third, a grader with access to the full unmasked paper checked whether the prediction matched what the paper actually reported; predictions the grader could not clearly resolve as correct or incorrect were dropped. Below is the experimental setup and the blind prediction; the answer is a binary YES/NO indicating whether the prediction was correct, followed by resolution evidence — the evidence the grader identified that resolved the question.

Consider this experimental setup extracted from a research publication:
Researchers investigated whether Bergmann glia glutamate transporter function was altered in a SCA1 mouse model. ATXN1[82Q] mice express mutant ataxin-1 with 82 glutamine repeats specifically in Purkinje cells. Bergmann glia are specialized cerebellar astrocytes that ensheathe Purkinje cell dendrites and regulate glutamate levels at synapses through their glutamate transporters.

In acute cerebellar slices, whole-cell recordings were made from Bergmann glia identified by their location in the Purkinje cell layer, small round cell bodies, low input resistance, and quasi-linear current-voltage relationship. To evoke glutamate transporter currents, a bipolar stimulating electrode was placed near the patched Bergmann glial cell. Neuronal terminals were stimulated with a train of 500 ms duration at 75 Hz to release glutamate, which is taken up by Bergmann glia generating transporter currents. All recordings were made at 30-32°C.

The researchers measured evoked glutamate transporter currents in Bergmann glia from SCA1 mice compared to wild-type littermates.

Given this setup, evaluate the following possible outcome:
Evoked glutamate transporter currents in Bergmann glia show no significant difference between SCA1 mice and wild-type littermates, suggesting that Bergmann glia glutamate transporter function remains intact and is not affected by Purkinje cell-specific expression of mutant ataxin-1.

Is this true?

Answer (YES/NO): YES